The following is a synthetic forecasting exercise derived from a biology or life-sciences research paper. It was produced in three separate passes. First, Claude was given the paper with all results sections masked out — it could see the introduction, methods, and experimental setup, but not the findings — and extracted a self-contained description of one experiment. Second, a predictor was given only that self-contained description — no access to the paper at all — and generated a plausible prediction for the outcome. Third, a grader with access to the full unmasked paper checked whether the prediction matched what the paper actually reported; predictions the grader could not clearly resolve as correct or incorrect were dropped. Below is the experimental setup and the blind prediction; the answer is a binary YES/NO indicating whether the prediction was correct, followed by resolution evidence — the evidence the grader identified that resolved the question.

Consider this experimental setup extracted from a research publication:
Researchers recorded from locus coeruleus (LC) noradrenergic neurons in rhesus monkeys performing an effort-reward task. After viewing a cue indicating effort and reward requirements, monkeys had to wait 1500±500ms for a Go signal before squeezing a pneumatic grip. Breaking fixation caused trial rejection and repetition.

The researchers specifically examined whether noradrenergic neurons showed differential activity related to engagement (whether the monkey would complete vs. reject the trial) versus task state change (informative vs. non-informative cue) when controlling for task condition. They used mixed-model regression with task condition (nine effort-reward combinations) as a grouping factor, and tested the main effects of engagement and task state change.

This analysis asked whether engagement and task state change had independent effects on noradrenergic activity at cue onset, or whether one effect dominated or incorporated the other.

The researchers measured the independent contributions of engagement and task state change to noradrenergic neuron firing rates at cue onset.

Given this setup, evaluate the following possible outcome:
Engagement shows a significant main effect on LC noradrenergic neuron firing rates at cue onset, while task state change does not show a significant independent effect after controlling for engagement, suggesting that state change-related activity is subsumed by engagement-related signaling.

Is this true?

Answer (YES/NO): NO